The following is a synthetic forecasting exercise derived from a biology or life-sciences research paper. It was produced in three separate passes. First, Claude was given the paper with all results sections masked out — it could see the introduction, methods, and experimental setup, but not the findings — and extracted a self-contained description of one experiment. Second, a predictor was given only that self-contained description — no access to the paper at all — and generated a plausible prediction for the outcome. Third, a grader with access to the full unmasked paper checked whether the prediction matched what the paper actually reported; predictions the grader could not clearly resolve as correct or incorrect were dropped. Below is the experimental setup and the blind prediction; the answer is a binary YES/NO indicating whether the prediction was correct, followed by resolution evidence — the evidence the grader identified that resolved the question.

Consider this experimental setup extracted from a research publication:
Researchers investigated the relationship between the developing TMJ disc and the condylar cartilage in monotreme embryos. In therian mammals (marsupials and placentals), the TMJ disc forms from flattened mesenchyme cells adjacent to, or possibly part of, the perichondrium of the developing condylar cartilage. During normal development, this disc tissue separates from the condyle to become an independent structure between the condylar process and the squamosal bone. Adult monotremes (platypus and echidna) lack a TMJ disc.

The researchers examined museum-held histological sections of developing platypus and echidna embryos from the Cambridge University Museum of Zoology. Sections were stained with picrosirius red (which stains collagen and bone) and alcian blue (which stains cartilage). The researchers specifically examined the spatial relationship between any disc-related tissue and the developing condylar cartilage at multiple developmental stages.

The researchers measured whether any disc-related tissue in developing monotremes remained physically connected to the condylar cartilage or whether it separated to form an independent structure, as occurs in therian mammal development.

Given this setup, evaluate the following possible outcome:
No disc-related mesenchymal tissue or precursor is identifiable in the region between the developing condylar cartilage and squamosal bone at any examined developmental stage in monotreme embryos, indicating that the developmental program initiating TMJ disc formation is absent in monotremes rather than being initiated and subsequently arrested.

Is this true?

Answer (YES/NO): NO